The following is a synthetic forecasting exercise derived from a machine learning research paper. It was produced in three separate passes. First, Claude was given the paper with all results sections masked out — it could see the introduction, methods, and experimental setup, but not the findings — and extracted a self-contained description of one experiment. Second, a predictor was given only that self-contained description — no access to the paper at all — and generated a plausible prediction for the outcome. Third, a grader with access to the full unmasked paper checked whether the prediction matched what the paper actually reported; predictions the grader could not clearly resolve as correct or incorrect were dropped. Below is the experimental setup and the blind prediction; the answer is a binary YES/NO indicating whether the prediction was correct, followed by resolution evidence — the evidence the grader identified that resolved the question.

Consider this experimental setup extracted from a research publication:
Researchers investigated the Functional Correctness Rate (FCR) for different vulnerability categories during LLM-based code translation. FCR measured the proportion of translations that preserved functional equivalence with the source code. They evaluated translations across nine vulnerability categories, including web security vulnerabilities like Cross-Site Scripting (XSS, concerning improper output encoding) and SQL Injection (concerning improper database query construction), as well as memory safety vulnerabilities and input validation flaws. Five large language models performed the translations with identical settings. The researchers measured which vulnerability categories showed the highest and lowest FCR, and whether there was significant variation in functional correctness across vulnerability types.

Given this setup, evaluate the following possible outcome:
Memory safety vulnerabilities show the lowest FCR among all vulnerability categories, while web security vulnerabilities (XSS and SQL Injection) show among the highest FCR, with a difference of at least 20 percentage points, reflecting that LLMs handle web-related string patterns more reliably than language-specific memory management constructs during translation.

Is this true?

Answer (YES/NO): NO